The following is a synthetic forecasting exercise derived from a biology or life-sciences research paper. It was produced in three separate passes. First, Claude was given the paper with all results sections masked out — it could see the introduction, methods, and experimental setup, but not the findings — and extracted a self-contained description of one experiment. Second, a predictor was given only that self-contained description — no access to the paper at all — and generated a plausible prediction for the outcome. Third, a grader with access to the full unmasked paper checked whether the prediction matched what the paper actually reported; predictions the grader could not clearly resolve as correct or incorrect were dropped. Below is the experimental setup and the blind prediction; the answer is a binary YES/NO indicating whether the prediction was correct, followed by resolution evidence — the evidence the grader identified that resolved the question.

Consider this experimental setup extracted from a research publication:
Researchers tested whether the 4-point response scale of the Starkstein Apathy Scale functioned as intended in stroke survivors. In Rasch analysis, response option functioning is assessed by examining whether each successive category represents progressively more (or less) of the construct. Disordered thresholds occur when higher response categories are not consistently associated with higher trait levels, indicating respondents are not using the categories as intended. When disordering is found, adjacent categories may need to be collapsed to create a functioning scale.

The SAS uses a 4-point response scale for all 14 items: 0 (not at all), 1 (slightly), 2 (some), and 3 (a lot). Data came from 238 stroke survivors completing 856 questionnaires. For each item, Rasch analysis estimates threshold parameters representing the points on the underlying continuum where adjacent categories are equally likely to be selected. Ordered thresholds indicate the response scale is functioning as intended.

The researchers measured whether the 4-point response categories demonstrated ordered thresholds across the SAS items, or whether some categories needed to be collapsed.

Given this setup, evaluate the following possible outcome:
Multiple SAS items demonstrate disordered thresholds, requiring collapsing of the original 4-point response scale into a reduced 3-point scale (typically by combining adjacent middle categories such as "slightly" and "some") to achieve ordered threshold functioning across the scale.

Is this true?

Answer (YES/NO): YES